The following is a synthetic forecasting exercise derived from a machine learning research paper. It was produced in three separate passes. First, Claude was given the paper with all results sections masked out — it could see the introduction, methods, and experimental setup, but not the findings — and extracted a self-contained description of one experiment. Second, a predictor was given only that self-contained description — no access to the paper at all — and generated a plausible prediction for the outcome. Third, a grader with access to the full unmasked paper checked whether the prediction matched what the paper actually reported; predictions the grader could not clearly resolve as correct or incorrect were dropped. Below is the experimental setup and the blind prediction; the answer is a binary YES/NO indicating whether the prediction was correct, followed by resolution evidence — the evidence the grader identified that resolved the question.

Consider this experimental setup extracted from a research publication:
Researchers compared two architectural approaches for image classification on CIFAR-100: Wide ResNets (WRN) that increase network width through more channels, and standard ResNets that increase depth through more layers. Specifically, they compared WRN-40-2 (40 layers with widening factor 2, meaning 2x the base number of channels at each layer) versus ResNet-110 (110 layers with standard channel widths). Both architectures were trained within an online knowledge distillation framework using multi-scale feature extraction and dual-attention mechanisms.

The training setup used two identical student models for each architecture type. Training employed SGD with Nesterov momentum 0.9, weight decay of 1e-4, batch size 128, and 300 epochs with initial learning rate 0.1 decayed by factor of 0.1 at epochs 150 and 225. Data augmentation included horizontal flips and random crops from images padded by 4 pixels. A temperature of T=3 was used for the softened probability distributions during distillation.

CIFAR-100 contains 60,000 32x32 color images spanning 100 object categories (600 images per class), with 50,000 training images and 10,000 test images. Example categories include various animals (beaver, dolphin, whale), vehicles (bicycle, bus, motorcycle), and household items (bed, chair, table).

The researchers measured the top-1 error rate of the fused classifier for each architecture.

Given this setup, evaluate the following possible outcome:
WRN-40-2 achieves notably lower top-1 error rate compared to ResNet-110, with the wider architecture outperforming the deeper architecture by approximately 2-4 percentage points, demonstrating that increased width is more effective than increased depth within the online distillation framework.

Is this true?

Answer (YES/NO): NO